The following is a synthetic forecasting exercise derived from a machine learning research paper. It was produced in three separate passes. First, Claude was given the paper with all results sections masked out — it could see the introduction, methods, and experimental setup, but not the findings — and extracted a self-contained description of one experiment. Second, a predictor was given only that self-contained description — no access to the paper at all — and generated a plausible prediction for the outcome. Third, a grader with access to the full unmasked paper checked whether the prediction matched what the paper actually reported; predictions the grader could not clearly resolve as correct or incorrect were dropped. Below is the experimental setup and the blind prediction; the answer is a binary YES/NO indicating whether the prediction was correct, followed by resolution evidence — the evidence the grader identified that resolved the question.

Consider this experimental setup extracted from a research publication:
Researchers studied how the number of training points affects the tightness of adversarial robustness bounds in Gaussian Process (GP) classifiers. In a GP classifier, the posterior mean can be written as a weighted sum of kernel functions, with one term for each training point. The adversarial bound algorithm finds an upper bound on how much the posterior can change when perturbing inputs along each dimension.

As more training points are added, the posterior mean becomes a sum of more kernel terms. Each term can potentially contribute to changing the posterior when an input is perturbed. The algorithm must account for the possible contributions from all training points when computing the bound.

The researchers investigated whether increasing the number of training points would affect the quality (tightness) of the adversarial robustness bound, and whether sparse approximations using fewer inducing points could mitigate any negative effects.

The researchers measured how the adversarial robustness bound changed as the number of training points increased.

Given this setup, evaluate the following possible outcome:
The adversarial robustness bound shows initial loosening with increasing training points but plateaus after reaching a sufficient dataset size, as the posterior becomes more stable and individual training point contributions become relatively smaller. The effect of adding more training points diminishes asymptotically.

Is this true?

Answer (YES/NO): NO